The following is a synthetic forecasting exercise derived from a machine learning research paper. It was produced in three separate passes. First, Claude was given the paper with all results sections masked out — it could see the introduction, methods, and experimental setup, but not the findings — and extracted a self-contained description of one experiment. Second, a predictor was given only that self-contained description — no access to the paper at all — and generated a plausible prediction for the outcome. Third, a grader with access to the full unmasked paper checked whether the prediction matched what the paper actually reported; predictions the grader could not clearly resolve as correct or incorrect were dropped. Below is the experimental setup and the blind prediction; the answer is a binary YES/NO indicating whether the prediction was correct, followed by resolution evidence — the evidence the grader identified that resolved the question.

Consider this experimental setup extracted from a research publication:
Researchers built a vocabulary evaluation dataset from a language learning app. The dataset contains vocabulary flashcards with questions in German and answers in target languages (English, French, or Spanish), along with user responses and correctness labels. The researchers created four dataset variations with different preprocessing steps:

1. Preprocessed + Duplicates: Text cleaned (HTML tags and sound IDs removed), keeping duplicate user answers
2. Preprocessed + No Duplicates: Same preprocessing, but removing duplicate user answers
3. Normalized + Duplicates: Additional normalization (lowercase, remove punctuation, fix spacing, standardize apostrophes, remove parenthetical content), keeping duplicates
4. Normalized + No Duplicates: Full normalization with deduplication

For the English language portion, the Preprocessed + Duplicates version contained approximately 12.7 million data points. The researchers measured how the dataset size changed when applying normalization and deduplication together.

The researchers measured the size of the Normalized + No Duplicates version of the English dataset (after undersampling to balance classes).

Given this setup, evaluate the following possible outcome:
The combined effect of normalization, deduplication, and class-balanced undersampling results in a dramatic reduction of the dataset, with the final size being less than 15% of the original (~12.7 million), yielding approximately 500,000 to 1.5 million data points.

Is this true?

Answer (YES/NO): NO